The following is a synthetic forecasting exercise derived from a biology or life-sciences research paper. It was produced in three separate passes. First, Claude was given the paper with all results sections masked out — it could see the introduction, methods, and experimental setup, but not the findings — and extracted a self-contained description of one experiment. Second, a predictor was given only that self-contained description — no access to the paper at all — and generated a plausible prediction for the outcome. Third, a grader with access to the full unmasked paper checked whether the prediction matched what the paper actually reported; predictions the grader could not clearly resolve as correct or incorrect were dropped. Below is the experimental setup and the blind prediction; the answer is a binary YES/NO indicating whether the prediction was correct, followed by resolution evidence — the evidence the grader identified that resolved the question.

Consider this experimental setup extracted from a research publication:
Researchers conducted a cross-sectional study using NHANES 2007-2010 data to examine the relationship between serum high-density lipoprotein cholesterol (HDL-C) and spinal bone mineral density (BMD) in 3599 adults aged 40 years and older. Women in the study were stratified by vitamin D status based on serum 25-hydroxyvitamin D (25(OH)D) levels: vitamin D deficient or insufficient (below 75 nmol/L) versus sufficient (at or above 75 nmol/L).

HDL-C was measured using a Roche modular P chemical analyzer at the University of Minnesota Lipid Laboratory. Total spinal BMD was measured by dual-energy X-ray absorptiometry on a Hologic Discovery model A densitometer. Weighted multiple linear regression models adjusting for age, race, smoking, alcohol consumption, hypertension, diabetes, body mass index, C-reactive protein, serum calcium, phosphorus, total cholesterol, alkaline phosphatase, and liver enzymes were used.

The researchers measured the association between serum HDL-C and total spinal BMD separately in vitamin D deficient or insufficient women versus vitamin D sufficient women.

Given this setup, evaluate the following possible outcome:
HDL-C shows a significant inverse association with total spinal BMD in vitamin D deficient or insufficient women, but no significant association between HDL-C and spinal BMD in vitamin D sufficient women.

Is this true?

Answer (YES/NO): NO